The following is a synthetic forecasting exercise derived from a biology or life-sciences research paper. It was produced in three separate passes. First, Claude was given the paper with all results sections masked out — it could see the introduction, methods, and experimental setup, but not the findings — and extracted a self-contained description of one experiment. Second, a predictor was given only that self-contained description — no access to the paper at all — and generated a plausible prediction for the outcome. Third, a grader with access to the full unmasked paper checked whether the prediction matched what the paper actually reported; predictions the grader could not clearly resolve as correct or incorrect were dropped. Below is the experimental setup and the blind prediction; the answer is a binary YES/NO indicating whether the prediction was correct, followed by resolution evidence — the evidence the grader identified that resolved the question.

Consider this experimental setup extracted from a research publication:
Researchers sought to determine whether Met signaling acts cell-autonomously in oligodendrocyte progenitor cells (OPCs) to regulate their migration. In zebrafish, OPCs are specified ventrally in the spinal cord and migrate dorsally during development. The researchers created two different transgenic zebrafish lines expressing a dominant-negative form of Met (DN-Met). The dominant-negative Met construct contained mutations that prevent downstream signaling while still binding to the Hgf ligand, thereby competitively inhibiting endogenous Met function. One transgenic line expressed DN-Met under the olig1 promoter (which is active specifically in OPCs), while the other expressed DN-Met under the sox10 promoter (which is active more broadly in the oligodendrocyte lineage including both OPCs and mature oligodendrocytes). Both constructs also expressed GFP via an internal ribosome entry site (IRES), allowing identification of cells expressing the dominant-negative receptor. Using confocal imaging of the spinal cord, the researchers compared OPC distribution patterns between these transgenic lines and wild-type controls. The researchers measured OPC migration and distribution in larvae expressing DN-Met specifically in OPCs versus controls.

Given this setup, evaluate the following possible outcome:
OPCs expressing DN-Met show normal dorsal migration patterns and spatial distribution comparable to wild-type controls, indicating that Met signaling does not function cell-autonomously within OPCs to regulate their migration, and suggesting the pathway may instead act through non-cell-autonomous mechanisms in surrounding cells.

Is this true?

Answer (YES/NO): NO